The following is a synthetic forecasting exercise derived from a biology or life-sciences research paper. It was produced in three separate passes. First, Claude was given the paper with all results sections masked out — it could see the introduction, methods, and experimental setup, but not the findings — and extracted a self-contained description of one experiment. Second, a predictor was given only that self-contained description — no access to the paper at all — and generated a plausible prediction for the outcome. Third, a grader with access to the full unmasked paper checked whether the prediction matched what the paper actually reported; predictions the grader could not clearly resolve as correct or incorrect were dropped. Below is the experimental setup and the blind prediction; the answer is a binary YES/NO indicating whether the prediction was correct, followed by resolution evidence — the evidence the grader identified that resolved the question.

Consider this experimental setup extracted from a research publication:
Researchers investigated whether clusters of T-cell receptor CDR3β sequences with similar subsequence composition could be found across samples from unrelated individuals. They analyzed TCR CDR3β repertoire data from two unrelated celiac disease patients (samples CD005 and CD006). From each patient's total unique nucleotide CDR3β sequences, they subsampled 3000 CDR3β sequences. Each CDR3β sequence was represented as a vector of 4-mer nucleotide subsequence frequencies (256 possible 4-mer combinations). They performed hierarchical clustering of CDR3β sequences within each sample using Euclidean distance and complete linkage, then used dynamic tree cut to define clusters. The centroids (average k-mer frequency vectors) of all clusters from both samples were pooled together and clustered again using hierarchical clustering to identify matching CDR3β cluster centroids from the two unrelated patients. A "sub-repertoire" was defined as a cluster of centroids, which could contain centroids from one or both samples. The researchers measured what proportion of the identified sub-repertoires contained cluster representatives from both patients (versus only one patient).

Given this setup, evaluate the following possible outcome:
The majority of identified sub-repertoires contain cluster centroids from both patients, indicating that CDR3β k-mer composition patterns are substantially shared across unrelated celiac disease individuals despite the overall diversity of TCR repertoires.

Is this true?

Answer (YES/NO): YES